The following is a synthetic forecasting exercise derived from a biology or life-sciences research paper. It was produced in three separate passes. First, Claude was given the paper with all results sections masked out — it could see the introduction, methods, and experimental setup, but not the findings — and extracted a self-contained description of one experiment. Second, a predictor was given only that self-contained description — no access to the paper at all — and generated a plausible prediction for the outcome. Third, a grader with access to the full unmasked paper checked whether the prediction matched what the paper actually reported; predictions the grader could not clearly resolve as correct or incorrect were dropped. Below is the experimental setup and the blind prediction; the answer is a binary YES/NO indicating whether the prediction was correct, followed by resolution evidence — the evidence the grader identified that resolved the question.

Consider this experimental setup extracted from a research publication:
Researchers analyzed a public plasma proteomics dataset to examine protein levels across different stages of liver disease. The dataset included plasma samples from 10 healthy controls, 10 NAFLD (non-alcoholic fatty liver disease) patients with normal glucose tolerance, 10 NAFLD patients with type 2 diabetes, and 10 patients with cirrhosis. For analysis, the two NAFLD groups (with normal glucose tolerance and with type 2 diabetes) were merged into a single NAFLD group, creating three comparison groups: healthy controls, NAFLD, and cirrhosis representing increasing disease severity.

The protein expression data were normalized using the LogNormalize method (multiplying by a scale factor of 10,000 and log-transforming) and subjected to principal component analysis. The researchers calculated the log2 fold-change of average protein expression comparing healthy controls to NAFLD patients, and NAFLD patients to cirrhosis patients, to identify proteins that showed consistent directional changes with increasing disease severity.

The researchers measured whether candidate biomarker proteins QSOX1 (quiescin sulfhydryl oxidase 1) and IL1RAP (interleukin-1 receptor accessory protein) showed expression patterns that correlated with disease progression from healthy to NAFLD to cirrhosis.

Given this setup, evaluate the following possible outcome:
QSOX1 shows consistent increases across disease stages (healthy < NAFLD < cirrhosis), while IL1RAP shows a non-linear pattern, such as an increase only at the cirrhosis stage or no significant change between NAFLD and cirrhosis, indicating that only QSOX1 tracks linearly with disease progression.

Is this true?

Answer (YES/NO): NO